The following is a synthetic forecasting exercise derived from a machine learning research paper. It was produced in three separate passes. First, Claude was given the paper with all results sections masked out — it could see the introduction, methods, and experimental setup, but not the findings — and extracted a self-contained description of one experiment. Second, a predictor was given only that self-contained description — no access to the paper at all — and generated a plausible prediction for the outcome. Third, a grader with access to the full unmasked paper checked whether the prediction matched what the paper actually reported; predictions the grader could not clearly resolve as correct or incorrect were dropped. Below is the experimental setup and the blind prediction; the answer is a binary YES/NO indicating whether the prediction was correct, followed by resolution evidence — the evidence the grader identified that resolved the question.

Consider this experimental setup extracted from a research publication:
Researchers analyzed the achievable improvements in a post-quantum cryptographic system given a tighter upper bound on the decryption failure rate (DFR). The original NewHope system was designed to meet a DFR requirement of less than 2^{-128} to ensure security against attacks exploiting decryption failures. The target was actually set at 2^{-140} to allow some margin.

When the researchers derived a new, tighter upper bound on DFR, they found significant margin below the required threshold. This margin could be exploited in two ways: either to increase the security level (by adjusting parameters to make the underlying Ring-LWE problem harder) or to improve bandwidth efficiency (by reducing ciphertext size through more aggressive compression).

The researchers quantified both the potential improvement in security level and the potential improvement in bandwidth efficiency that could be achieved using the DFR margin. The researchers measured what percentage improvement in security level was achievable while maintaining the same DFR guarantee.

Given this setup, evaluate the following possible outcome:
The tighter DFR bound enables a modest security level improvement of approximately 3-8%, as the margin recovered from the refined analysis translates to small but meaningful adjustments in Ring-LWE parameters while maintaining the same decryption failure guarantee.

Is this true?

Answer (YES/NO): YES